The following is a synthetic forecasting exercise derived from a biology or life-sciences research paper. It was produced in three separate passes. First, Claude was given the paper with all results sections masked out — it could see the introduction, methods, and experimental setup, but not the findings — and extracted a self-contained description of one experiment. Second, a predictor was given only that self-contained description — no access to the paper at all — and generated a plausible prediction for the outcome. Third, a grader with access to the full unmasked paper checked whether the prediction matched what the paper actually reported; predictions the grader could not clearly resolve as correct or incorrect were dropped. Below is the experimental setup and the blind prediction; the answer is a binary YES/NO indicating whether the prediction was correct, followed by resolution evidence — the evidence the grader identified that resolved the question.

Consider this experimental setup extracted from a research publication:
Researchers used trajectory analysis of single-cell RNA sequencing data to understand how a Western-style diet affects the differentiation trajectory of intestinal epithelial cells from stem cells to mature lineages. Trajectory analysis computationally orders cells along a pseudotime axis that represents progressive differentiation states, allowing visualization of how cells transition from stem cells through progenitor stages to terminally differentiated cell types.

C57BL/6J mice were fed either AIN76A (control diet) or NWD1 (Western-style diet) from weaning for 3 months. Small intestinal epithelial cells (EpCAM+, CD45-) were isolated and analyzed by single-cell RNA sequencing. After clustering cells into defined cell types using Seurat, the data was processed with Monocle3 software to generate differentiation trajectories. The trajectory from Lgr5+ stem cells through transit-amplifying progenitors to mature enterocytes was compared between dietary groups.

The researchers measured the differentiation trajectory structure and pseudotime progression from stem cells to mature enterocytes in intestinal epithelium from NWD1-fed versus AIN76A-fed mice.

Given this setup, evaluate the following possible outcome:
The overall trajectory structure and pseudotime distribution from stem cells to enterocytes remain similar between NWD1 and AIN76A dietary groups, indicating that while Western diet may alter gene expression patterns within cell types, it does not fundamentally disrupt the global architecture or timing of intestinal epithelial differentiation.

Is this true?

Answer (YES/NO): NO